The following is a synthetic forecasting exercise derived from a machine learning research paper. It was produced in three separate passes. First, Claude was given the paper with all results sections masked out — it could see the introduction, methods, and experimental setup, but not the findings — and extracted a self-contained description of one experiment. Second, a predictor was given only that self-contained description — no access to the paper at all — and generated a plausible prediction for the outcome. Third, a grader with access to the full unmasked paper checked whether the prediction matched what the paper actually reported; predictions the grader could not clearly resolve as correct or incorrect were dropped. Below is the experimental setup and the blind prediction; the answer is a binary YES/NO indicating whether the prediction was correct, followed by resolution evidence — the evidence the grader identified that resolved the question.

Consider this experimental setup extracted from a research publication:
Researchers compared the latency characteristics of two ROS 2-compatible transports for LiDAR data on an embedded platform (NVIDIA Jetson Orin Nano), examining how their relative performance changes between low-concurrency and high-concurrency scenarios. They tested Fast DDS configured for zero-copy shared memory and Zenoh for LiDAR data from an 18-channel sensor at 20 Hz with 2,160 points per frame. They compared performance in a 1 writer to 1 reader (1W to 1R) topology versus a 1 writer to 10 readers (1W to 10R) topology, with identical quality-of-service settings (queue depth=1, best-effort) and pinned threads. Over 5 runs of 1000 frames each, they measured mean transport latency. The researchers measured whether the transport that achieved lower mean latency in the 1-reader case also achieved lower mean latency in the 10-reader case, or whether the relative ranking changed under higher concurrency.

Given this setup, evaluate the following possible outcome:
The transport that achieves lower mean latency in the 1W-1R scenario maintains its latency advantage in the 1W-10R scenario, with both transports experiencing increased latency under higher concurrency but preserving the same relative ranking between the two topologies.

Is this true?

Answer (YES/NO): YES